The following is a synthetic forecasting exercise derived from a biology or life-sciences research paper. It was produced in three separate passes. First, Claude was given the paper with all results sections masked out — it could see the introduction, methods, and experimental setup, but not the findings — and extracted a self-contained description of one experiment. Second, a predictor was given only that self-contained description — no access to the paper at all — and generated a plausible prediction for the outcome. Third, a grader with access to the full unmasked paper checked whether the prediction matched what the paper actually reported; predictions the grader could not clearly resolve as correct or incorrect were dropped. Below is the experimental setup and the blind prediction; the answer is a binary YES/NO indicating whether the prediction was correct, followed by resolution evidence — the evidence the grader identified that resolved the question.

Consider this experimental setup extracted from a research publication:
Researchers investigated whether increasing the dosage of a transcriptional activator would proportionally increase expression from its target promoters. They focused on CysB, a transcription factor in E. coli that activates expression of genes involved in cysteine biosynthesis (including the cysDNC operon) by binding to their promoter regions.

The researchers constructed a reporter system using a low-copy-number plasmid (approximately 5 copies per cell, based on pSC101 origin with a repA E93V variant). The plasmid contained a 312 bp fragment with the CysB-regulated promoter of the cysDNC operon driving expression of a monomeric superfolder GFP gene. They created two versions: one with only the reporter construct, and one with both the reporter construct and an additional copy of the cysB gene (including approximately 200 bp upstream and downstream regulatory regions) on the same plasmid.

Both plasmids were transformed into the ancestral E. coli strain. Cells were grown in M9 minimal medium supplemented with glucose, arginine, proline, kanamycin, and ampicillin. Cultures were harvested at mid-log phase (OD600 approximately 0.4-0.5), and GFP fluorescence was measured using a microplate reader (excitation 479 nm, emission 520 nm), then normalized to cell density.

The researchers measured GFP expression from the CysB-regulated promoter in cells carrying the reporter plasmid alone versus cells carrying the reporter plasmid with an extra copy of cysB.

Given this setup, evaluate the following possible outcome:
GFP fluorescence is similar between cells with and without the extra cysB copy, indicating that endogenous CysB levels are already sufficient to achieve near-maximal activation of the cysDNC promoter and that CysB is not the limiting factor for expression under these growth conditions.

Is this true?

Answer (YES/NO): NO